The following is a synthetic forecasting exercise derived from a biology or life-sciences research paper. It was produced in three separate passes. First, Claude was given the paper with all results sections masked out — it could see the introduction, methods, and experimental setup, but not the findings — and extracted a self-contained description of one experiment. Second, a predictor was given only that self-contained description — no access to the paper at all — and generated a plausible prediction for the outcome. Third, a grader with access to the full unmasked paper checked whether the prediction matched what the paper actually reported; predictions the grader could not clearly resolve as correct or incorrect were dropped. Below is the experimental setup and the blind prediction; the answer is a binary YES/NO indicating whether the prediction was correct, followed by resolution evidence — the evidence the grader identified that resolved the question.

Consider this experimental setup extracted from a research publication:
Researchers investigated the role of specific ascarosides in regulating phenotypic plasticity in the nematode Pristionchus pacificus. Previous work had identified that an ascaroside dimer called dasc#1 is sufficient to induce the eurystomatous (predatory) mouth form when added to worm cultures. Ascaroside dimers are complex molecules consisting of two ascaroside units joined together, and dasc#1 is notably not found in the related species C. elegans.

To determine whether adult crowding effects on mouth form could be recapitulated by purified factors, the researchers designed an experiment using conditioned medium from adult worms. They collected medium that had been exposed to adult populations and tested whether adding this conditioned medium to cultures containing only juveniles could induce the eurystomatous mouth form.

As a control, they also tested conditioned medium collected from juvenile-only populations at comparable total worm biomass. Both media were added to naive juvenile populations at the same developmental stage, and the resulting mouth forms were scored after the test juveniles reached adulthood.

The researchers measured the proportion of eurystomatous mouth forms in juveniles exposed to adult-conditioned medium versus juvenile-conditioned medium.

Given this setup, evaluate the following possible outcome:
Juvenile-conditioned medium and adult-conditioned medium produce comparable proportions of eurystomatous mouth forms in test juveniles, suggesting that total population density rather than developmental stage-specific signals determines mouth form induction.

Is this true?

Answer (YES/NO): NO